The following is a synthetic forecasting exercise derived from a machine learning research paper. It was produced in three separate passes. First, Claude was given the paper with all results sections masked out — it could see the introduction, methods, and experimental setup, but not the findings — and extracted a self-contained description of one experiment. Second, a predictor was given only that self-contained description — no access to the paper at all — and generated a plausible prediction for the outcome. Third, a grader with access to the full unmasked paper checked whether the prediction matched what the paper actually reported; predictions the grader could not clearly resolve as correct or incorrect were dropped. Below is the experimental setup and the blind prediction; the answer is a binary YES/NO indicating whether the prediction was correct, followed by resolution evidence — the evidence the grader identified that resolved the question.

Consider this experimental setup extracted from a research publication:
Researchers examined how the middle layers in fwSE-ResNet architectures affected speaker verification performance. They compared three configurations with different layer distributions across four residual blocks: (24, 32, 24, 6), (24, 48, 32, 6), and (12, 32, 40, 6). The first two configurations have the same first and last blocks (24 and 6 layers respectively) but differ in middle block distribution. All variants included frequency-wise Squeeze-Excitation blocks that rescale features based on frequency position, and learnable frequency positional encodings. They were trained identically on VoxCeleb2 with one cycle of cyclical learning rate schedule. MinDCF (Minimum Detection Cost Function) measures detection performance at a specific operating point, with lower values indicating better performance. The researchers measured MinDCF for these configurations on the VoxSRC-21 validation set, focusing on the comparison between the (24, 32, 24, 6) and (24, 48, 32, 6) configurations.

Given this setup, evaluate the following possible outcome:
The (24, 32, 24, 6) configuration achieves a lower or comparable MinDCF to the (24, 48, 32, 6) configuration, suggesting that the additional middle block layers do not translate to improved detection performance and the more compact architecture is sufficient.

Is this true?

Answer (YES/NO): YES